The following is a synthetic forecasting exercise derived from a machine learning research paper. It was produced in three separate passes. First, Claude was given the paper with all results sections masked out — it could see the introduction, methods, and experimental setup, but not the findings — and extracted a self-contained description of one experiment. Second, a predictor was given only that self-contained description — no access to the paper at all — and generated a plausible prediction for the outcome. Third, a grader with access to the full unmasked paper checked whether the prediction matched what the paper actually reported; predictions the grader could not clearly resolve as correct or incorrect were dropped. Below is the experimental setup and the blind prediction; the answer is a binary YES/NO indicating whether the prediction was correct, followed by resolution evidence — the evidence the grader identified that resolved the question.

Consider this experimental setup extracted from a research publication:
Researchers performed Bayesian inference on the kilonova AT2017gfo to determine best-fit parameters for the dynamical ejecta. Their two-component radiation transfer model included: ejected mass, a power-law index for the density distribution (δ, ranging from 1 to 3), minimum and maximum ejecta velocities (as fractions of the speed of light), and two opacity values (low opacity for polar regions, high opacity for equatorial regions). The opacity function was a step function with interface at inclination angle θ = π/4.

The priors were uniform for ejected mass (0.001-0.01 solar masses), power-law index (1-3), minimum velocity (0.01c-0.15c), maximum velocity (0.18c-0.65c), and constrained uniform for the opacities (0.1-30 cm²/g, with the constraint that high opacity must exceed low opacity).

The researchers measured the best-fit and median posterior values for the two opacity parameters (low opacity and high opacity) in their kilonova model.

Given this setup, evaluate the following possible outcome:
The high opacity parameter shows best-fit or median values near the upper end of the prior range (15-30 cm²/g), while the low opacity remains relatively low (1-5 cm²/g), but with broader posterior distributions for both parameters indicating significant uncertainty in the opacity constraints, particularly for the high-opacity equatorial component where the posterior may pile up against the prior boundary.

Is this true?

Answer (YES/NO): NO